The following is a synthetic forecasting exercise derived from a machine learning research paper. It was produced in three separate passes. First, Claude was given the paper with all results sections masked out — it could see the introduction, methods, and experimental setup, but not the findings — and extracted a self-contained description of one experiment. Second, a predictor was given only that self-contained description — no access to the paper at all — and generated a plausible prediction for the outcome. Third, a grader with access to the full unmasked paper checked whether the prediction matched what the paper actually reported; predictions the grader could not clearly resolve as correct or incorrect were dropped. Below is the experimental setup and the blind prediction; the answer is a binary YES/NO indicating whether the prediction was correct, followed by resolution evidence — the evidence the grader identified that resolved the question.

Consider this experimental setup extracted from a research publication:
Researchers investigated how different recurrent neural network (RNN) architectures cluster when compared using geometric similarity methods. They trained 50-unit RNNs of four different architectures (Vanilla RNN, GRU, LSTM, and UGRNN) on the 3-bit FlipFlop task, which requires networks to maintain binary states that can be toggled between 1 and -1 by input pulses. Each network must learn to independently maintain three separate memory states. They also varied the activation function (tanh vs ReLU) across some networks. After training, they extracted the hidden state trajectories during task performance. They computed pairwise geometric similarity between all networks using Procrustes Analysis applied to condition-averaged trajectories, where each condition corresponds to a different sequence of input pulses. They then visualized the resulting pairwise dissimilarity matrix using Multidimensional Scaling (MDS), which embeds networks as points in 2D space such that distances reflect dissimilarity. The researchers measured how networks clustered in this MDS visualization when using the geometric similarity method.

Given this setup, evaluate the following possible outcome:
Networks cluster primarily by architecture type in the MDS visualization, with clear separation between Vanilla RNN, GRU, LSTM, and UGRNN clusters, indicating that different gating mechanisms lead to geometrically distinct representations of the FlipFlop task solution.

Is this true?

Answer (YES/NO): YES